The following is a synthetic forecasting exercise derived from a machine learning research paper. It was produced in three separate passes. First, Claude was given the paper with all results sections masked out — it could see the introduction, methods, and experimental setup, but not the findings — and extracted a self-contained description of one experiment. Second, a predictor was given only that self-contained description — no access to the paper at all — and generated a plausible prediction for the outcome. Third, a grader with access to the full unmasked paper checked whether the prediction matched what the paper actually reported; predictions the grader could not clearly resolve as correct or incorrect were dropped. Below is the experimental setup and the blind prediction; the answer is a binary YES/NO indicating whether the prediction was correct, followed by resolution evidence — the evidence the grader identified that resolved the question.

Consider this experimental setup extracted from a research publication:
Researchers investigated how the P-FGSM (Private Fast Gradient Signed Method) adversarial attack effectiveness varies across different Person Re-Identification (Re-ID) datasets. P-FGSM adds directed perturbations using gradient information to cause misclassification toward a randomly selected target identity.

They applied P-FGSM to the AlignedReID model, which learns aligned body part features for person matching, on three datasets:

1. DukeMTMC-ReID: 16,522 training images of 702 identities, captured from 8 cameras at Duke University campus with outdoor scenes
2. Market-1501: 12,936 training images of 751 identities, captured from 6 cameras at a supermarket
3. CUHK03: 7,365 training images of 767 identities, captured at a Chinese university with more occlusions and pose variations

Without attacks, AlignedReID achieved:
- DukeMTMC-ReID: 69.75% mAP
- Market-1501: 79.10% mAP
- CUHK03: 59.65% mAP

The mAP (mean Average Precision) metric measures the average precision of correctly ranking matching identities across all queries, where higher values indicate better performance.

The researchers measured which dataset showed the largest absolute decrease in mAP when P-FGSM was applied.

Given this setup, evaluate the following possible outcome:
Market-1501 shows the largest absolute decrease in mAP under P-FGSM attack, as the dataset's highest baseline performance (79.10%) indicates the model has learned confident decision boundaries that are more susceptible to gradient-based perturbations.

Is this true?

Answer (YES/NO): NO